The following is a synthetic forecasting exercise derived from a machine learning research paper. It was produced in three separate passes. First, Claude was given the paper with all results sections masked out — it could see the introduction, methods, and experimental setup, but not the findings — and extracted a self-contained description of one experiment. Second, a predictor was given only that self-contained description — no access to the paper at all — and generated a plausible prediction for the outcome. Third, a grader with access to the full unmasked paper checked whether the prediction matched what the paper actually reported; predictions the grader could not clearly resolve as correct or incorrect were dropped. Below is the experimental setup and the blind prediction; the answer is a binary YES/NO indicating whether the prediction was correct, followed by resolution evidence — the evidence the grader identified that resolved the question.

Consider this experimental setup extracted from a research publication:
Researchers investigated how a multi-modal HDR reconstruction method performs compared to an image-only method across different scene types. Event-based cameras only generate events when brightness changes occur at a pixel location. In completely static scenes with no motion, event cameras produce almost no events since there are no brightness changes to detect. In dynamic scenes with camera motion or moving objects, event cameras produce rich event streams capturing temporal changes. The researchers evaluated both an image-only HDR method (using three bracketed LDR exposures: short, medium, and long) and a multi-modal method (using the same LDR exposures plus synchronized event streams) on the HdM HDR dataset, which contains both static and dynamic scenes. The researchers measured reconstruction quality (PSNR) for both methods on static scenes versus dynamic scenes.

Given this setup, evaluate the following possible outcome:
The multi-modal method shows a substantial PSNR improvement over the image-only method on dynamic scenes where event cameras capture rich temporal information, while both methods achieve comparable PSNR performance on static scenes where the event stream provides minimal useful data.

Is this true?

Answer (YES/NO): YES